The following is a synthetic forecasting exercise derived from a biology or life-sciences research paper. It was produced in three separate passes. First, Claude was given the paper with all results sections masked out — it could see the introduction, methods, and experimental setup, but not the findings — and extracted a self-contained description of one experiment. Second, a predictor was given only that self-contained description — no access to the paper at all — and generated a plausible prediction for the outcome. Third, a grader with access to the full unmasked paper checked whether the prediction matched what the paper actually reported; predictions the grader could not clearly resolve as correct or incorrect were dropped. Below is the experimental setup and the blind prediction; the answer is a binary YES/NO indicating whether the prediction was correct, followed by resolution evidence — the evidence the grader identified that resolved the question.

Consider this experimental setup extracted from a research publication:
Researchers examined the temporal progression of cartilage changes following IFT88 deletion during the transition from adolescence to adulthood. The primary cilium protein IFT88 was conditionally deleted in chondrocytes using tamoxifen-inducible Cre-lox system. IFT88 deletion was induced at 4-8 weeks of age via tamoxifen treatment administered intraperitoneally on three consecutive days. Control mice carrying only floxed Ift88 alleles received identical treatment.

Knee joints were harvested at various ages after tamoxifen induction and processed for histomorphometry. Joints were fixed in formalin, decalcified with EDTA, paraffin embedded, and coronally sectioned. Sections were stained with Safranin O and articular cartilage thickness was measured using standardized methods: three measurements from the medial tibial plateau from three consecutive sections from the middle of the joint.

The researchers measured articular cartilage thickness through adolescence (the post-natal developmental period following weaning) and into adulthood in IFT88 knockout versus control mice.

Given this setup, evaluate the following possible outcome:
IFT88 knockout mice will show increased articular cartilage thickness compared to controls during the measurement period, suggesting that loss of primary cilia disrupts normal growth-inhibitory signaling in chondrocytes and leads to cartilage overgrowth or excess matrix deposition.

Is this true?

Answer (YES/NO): NO